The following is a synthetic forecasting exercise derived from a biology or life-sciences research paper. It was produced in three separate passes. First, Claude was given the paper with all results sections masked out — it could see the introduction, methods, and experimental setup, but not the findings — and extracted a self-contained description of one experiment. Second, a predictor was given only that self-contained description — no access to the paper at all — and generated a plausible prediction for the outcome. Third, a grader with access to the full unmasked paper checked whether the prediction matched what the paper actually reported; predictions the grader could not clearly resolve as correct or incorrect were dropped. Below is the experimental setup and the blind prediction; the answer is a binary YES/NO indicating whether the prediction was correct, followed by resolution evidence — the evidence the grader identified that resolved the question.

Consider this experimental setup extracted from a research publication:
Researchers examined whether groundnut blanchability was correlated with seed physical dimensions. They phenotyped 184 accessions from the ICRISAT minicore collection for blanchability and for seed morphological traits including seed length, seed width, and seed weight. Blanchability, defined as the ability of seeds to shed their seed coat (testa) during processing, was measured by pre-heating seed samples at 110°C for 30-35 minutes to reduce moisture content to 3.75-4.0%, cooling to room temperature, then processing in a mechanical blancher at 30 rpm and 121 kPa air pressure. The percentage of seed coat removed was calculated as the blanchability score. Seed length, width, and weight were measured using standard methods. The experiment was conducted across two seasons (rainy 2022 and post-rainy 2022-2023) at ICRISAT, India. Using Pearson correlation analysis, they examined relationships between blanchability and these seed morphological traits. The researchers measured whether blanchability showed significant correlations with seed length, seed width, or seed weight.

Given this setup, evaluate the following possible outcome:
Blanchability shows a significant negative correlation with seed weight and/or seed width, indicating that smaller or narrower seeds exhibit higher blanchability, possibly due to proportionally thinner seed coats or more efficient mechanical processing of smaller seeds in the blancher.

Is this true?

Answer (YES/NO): YES